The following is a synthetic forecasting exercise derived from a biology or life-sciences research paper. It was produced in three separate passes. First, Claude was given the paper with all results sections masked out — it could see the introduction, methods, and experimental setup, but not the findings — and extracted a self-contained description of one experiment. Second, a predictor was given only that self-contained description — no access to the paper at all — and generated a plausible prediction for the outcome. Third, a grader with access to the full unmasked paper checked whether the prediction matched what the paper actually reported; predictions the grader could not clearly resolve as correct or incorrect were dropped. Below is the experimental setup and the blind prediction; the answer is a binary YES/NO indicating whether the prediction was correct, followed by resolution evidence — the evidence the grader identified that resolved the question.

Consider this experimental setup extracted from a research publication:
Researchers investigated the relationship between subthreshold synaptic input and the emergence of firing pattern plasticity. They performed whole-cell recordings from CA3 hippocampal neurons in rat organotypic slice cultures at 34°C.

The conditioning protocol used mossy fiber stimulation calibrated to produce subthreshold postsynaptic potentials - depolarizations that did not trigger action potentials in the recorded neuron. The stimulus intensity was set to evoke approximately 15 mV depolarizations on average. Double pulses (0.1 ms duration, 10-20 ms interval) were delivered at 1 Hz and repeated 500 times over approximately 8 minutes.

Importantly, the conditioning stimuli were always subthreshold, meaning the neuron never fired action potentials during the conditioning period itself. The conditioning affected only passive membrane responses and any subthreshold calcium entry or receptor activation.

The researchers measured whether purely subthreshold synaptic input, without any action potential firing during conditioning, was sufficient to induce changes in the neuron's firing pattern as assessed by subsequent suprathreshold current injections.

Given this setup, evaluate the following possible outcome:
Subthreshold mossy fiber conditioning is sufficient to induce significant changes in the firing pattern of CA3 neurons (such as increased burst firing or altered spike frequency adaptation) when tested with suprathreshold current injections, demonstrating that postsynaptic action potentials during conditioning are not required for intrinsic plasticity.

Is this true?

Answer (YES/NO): YES